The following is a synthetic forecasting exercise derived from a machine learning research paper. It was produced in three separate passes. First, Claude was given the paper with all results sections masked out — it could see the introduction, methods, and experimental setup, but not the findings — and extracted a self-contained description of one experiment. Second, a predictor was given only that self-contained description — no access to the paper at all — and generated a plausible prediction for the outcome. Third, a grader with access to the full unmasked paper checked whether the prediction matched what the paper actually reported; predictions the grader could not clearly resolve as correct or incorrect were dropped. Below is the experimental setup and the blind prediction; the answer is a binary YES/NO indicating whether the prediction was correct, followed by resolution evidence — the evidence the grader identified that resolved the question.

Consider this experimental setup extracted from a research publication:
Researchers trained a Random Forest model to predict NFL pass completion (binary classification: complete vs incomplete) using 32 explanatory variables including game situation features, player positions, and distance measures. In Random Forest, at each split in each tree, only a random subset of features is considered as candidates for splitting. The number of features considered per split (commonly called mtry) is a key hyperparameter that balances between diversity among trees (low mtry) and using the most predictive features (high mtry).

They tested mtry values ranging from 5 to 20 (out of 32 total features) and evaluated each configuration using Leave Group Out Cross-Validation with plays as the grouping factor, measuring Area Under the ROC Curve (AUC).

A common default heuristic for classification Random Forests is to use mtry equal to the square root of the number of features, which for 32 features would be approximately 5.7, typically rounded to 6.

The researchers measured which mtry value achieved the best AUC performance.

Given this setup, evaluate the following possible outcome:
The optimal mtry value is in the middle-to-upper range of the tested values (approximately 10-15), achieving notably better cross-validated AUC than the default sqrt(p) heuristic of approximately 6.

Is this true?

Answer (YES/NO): YES